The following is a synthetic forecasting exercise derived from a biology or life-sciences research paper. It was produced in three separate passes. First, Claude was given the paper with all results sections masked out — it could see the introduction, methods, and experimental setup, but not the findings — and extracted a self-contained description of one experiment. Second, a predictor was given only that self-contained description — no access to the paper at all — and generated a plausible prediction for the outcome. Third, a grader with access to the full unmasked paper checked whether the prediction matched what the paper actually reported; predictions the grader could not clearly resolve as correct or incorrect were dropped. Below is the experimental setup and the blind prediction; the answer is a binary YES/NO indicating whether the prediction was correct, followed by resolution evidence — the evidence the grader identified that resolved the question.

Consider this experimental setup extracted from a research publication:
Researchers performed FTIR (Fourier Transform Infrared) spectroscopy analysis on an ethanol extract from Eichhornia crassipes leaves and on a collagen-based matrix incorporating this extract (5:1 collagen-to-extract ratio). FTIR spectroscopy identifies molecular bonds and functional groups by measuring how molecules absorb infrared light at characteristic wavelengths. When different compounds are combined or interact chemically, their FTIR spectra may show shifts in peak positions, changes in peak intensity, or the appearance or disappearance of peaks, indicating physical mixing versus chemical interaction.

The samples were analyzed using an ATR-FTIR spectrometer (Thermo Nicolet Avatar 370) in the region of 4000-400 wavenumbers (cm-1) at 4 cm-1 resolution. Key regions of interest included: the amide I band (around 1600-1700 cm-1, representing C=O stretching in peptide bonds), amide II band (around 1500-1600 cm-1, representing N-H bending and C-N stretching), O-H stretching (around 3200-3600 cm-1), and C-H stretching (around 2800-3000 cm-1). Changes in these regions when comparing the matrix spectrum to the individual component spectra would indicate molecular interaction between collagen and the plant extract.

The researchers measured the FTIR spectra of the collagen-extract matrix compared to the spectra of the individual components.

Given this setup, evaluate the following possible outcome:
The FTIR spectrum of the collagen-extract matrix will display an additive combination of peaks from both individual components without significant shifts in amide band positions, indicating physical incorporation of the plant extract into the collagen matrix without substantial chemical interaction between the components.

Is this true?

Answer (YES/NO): NO